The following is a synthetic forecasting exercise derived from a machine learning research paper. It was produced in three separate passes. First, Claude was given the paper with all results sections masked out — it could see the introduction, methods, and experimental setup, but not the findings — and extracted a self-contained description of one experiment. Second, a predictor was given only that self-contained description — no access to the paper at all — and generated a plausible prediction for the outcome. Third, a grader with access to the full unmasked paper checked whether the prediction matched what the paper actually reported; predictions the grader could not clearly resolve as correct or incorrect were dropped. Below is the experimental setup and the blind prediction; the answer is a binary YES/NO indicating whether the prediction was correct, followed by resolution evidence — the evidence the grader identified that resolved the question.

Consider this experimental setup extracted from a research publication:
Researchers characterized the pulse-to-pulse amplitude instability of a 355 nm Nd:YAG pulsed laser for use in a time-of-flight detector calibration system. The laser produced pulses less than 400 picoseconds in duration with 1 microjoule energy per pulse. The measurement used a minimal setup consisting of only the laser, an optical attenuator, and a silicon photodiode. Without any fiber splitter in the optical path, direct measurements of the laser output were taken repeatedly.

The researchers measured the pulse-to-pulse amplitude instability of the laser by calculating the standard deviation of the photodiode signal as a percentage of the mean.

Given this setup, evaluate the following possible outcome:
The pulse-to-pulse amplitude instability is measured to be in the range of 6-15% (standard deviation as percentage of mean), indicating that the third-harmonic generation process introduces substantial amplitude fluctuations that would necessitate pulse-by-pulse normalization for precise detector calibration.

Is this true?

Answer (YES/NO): NO